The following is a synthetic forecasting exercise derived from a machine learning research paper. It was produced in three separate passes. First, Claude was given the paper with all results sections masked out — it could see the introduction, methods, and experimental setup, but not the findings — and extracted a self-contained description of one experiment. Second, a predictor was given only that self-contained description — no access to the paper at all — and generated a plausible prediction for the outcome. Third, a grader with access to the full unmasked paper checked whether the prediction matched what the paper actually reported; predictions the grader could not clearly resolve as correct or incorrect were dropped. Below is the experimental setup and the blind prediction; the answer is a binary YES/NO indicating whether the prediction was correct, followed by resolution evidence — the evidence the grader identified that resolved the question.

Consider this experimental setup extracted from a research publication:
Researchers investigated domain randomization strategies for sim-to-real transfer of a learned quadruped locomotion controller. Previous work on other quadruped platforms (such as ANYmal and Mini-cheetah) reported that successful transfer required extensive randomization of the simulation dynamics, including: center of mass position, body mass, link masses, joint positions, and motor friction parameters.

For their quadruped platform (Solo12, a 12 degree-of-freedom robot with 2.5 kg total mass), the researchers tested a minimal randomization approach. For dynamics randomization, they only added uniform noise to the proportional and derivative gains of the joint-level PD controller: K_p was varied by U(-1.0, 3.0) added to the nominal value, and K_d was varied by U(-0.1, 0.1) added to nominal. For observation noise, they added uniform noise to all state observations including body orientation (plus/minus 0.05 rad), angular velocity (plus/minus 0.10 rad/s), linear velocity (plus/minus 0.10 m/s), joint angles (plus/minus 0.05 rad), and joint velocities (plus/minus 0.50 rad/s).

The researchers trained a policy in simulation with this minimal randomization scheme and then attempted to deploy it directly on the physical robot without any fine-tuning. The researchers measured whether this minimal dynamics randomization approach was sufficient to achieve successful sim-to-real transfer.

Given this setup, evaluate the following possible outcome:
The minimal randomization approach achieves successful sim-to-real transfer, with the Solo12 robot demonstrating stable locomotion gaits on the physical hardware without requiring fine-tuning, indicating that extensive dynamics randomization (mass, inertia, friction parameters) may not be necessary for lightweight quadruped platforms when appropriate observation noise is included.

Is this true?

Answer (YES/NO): YES